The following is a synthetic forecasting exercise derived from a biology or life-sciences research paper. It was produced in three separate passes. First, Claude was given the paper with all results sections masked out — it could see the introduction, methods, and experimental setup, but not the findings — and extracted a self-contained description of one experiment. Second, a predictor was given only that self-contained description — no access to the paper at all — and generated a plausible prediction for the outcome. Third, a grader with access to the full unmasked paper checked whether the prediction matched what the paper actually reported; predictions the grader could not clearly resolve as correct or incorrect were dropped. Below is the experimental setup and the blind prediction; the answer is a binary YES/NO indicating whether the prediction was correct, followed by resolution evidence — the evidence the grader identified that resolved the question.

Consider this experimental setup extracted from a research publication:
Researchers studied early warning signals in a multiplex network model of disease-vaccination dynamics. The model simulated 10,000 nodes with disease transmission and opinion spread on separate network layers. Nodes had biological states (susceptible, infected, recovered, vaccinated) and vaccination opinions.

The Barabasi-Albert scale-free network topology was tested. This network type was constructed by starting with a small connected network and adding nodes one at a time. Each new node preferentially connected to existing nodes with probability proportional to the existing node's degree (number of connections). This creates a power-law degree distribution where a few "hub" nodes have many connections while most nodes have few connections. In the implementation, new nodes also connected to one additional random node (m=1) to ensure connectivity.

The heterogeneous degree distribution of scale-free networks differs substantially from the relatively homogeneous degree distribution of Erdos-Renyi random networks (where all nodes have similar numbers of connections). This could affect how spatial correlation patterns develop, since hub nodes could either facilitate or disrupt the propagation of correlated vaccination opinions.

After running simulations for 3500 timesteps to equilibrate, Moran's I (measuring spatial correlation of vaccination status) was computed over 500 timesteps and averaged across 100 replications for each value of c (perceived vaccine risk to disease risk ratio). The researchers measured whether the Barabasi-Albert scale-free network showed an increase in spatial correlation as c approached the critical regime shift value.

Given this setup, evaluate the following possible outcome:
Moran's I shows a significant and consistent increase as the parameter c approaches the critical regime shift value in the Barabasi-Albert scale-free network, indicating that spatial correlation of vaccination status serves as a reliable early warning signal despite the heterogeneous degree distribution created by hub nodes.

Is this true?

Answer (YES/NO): YES